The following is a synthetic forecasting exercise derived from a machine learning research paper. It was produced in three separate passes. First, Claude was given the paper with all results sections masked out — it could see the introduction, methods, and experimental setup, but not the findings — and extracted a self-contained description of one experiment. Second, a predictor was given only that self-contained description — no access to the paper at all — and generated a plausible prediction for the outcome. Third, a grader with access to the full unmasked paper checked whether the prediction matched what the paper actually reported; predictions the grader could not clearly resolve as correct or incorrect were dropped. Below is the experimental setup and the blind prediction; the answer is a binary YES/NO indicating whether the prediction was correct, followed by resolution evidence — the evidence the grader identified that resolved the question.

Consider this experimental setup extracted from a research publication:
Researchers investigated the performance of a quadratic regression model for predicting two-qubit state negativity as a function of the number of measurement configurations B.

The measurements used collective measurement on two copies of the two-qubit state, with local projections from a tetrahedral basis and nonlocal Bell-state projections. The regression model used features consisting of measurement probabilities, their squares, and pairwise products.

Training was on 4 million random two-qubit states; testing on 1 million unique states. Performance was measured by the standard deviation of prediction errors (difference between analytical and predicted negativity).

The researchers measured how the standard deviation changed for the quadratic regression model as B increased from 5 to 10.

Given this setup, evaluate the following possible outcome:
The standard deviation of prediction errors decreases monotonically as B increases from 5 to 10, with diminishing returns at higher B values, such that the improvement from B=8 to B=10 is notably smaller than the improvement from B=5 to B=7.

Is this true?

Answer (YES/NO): NO